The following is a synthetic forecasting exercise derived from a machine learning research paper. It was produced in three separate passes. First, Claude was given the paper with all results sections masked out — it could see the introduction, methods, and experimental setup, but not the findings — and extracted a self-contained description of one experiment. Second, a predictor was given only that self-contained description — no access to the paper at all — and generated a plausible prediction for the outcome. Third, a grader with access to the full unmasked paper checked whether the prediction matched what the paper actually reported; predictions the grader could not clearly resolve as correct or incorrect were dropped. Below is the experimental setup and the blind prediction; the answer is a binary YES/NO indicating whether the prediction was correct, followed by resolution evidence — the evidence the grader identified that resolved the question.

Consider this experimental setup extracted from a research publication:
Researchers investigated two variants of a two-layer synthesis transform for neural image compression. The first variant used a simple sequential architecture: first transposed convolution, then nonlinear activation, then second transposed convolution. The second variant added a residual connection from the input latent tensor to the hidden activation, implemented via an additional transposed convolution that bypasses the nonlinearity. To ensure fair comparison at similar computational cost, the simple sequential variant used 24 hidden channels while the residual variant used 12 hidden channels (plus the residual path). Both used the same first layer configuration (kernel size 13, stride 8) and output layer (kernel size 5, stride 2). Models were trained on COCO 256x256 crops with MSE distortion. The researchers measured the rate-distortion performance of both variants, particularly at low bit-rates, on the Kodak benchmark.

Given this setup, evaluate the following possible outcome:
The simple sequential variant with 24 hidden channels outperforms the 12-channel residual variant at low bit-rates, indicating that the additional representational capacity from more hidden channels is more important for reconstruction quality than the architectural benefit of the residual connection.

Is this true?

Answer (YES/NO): NO